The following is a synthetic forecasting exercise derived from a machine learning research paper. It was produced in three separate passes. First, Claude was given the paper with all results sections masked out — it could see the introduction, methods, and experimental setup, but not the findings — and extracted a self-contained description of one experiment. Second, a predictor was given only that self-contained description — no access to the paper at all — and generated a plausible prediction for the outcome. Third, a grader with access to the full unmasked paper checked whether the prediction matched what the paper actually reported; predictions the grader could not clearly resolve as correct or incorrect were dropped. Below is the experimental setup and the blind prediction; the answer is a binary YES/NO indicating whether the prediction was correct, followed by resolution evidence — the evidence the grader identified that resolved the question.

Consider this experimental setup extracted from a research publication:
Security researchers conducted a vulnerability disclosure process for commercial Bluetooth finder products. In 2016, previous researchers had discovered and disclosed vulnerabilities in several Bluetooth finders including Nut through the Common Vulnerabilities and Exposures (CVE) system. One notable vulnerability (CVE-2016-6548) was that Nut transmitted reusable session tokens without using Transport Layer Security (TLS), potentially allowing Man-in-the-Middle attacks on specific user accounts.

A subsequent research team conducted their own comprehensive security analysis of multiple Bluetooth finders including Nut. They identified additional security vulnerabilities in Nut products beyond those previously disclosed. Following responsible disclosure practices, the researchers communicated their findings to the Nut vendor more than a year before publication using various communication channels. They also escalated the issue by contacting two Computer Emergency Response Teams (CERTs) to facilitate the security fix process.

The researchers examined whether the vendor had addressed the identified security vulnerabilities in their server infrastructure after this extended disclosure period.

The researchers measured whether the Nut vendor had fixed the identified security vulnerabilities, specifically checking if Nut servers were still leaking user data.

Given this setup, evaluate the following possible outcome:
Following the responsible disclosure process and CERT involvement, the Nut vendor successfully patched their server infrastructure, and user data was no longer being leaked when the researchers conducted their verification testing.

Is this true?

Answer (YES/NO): NO